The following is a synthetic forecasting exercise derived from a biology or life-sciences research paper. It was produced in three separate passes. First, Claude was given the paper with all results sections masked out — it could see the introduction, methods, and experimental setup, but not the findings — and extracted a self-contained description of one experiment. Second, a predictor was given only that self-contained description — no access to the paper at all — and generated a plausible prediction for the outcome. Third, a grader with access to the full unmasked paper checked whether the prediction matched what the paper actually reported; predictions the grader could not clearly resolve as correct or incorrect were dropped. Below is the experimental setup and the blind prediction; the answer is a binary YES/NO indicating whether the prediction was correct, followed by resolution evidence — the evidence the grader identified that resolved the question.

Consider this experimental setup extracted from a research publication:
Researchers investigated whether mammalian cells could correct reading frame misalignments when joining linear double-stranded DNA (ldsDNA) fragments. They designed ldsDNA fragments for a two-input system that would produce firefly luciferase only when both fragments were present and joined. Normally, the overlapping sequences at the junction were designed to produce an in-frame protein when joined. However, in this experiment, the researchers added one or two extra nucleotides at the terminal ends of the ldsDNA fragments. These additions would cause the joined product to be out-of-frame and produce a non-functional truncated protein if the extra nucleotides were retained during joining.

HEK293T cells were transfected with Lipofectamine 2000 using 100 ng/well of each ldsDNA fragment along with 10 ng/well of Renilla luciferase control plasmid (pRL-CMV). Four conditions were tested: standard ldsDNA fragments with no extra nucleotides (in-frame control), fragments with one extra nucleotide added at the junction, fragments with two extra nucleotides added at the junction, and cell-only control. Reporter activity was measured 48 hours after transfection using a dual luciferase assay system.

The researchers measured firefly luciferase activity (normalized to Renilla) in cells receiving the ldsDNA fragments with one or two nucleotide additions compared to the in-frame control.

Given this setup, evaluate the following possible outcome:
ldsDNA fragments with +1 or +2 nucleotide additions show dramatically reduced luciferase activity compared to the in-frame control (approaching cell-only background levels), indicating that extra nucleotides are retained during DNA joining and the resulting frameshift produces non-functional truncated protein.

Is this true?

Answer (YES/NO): NO